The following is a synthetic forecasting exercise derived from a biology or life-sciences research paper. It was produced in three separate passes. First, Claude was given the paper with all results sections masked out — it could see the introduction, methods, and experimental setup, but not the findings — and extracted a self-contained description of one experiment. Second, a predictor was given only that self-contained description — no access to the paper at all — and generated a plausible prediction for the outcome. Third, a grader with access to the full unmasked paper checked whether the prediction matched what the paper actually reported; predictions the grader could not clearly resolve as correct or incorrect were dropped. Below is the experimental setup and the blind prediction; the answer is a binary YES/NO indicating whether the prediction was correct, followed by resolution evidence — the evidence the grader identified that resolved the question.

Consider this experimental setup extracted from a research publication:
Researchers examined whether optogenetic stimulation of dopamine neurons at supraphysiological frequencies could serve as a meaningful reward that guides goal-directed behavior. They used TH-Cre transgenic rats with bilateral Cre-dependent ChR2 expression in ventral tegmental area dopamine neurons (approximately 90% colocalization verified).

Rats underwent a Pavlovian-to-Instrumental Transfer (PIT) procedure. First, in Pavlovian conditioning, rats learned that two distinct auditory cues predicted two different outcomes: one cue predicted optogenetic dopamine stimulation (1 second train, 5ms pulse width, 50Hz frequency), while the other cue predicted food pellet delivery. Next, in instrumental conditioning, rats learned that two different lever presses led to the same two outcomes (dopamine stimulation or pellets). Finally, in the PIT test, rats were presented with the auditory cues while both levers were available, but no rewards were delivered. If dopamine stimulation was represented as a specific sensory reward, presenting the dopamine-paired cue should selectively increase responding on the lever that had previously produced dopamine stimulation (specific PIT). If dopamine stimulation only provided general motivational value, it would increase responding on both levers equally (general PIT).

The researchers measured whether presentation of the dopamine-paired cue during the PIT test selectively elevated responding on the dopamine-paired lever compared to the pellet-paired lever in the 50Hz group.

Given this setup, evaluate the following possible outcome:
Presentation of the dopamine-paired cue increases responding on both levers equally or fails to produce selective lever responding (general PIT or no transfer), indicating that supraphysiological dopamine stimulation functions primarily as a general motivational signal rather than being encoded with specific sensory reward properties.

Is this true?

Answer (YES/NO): NO